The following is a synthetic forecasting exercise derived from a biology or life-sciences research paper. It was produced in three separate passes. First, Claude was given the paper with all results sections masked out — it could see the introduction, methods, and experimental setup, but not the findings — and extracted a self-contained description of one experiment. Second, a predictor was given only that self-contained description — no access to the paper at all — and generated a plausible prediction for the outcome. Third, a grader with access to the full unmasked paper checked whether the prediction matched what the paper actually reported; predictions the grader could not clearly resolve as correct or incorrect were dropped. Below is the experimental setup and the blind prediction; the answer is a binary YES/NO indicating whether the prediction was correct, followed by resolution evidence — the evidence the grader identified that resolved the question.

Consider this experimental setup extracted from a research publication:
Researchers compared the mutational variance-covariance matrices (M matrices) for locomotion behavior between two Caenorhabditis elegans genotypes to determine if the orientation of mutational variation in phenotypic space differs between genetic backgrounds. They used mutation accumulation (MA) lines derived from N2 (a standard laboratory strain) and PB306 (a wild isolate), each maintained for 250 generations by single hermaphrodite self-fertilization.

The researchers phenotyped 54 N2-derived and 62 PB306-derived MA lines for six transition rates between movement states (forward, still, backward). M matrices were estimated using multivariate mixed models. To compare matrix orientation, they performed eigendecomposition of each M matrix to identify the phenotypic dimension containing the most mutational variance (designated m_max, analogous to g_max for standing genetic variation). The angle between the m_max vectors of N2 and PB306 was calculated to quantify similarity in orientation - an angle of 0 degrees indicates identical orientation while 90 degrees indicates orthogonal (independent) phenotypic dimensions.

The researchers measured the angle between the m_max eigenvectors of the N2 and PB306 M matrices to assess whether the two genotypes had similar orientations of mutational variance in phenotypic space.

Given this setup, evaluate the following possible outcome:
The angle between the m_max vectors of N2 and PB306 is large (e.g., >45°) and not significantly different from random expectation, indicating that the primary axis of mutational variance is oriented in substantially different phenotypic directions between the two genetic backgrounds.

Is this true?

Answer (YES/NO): NO